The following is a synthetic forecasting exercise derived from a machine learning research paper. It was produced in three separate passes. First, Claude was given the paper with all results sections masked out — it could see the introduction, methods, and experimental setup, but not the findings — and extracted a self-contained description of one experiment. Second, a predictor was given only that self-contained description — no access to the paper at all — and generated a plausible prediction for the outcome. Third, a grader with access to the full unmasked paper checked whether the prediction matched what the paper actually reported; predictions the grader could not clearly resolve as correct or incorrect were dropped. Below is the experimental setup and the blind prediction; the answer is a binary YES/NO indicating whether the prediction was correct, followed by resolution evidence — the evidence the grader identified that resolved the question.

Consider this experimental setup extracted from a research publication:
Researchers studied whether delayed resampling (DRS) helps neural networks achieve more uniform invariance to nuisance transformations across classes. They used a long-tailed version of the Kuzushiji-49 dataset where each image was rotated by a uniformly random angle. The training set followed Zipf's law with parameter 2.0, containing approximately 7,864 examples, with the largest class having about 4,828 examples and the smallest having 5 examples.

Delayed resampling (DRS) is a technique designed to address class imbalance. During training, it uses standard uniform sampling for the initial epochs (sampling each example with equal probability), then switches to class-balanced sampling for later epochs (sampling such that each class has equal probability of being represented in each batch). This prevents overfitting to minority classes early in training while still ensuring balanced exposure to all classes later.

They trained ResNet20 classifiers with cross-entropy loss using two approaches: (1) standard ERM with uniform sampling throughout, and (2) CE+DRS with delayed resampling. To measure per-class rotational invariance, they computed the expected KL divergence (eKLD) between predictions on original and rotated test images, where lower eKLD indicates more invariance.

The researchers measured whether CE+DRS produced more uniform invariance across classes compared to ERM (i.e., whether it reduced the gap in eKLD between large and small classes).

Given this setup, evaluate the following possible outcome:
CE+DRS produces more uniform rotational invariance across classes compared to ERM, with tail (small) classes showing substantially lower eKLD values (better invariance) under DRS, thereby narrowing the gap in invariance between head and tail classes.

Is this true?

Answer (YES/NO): NO